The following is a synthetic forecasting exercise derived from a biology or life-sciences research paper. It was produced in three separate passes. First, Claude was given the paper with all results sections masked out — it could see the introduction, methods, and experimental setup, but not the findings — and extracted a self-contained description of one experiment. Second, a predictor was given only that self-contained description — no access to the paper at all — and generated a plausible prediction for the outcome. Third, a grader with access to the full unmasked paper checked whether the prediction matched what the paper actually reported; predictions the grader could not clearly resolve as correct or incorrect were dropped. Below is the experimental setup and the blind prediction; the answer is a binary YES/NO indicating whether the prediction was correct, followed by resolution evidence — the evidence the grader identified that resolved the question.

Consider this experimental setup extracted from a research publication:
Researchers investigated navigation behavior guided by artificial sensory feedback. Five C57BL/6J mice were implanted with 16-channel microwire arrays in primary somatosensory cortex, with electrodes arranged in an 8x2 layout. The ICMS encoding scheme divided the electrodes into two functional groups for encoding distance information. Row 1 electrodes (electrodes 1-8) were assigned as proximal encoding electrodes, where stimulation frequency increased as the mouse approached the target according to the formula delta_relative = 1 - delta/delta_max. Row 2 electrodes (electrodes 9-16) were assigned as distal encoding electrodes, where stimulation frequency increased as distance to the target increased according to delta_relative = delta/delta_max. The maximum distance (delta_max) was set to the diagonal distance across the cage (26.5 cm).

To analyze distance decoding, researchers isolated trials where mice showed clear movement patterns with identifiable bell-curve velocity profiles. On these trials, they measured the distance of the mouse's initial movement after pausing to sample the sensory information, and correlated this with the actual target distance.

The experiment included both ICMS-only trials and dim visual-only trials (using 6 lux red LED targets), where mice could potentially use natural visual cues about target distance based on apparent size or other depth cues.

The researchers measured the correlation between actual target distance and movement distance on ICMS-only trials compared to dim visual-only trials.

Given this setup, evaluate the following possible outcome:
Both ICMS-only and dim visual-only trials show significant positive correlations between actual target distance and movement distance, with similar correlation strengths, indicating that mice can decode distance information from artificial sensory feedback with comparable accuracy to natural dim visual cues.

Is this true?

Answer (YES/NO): NO